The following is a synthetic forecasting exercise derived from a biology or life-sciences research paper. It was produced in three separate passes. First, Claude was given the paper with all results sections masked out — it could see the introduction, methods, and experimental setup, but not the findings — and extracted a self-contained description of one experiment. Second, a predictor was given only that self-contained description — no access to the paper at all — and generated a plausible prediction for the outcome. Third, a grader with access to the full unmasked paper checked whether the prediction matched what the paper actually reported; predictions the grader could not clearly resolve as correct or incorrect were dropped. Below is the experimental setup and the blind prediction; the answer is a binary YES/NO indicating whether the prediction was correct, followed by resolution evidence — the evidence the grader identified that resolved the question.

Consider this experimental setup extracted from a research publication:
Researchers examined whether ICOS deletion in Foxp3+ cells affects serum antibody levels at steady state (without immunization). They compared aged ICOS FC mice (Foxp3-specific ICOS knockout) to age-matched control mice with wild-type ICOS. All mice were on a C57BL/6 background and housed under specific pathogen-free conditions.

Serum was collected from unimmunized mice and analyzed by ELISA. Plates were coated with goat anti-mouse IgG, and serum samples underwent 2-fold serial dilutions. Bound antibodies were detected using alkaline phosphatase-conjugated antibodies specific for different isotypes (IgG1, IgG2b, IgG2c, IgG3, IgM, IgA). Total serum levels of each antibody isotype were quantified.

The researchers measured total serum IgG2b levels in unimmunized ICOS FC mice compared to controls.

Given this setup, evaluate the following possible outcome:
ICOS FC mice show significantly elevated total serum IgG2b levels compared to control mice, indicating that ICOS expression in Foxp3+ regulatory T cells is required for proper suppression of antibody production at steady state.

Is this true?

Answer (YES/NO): NO